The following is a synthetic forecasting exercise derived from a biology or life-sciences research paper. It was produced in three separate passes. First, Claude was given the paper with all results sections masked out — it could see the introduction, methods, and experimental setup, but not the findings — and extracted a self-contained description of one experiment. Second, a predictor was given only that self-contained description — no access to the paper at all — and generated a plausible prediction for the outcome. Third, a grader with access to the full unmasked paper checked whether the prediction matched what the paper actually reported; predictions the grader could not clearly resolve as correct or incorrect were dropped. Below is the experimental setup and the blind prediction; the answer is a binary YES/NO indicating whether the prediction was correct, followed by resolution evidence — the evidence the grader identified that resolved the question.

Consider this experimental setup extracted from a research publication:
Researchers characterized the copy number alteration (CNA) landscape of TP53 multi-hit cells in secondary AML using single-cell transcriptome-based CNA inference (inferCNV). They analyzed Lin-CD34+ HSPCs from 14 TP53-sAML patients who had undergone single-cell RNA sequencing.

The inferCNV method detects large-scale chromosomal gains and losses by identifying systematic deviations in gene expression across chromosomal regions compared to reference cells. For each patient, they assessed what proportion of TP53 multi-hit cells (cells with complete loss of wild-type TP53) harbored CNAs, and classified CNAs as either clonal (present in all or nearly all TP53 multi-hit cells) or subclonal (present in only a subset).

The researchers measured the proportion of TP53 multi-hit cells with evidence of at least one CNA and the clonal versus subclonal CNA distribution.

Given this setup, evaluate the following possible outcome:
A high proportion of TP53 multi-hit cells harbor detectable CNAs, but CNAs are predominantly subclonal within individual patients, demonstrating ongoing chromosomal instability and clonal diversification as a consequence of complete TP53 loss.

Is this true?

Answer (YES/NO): NO